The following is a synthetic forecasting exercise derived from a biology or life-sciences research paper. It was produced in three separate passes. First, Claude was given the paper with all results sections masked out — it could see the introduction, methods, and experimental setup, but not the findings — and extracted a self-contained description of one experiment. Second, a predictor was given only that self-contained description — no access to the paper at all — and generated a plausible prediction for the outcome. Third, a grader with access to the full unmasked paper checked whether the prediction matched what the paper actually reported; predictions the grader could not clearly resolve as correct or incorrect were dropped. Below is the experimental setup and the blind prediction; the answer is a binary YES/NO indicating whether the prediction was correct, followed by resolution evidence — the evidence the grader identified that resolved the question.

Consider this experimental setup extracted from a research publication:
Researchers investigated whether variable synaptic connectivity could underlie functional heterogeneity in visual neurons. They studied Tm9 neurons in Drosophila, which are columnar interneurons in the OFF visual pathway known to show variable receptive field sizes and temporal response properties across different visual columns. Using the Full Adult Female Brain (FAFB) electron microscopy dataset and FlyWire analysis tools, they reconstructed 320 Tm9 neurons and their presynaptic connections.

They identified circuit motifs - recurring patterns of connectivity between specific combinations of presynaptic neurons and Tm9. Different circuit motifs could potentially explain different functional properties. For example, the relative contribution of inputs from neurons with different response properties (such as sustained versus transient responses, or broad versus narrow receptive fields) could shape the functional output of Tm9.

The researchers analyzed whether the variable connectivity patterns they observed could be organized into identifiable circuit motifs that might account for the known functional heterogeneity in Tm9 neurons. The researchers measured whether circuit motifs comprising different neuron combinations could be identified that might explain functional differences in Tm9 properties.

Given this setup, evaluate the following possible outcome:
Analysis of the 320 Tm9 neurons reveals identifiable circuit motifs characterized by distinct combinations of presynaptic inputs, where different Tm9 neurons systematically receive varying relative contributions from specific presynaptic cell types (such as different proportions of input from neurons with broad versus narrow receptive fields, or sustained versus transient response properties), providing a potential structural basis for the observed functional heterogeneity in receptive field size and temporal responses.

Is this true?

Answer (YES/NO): YES